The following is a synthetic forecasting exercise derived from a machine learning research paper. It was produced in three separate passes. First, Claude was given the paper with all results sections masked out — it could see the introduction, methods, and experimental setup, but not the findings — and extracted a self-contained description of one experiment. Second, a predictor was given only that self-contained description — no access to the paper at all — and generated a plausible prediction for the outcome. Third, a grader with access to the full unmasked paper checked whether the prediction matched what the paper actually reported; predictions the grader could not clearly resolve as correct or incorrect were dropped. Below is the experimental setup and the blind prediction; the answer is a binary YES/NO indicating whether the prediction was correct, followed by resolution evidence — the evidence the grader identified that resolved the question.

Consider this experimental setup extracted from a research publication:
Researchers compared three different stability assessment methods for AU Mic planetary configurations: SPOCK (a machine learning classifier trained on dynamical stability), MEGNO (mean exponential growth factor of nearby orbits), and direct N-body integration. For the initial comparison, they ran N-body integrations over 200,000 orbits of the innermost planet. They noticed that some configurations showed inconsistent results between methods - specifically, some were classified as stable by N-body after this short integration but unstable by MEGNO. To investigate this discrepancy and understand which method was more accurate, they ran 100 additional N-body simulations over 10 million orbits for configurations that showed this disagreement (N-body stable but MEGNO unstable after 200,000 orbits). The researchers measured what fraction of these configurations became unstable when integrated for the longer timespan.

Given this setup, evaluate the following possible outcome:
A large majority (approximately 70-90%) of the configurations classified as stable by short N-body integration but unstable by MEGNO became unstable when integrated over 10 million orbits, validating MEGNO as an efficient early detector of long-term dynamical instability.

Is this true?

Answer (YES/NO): YES